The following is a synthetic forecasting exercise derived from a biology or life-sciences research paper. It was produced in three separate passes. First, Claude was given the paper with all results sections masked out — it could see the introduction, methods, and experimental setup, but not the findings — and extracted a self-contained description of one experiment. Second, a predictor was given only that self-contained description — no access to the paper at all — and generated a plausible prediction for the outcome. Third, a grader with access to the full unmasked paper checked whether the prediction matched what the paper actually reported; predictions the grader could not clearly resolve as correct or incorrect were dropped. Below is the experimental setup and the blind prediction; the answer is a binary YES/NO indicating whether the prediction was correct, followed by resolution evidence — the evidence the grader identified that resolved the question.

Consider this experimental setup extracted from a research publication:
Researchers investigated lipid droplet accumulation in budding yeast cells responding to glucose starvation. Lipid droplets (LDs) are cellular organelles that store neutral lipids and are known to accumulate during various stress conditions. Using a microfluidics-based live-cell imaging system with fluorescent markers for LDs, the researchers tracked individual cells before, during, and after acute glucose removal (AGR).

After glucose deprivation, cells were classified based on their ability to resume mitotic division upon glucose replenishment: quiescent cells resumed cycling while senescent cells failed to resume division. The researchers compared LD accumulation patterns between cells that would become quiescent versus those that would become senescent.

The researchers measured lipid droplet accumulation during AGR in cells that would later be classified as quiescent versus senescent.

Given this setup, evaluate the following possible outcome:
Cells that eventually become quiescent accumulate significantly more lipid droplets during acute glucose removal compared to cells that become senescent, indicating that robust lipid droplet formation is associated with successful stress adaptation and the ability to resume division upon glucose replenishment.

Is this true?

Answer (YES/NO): YES